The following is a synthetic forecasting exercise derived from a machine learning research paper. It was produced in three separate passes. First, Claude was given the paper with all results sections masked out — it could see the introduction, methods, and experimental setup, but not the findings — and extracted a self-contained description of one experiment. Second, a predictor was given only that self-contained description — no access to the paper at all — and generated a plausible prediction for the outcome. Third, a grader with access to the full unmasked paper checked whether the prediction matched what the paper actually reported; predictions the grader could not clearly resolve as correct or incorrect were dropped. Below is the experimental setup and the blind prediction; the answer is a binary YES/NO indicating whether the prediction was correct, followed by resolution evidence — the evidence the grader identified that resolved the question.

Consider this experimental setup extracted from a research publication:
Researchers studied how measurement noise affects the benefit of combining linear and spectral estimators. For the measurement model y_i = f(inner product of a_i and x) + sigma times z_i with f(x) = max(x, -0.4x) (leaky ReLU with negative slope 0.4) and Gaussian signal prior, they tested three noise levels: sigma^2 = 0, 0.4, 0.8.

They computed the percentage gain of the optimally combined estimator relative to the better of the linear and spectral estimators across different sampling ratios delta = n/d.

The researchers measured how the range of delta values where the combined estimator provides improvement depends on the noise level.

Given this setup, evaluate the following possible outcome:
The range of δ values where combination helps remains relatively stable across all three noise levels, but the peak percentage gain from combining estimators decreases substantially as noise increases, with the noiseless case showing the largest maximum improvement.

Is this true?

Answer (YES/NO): NO